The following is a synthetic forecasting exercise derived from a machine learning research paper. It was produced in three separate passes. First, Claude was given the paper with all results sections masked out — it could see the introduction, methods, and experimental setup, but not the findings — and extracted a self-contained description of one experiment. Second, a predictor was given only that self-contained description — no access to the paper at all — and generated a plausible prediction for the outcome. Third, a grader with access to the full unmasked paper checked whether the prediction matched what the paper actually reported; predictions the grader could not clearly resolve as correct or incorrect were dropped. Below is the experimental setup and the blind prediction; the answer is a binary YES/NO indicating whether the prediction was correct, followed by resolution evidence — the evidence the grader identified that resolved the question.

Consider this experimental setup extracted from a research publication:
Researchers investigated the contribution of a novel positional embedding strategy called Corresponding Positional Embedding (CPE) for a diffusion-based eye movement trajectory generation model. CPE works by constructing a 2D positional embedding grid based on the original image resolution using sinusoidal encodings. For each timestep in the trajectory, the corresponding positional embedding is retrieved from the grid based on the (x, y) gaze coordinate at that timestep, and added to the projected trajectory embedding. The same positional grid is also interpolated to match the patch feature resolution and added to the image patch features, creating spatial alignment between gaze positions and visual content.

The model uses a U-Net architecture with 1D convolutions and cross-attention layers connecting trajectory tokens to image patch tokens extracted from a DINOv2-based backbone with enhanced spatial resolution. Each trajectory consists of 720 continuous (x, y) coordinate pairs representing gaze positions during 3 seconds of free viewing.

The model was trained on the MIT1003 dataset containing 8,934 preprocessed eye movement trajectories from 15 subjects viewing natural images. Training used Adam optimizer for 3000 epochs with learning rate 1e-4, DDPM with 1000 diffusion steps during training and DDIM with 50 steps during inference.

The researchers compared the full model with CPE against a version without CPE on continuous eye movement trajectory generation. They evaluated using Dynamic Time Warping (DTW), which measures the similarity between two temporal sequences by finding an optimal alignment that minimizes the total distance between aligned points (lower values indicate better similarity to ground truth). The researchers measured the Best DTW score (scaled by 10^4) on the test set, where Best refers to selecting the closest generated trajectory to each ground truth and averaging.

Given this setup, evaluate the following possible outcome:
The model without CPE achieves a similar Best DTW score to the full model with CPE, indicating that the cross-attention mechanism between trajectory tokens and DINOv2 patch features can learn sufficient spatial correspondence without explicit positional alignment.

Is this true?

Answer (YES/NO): NO